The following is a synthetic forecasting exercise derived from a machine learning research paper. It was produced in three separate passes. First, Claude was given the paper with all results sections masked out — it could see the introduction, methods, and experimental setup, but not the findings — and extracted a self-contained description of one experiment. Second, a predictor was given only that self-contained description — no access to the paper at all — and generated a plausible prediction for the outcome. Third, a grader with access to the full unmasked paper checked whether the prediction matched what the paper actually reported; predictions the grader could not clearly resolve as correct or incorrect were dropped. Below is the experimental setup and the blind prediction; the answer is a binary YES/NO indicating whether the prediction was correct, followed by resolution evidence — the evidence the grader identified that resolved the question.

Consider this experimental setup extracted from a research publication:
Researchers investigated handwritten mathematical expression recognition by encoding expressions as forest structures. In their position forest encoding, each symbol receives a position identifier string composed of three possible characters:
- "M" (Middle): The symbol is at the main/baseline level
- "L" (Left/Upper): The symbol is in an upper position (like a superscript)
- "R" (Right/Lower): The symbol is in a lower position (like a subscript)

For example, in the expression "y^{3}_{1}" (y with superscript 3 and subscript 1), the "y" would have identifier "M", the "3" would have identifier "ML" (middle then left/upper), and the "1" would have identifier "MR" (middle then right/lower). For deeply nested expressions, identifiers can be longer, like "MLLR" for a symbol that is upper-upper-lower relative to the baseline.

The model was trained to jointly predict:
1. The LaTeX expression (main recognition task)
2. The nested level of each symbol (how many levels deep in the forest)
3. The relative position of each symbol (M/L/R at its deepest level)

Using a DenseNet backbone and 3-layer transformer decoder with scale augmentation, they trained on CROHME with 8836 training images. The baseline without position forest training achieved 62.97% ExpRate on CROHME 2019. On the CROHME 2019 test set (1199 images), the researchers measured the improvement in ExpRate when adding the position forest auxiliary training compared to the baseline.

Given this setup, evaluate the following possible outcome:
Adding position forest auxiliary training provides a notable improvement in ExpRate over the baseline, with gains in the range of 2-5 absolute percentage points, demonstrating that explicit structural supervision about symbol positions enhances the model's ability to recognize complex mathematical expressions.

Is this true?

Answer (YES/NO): NO